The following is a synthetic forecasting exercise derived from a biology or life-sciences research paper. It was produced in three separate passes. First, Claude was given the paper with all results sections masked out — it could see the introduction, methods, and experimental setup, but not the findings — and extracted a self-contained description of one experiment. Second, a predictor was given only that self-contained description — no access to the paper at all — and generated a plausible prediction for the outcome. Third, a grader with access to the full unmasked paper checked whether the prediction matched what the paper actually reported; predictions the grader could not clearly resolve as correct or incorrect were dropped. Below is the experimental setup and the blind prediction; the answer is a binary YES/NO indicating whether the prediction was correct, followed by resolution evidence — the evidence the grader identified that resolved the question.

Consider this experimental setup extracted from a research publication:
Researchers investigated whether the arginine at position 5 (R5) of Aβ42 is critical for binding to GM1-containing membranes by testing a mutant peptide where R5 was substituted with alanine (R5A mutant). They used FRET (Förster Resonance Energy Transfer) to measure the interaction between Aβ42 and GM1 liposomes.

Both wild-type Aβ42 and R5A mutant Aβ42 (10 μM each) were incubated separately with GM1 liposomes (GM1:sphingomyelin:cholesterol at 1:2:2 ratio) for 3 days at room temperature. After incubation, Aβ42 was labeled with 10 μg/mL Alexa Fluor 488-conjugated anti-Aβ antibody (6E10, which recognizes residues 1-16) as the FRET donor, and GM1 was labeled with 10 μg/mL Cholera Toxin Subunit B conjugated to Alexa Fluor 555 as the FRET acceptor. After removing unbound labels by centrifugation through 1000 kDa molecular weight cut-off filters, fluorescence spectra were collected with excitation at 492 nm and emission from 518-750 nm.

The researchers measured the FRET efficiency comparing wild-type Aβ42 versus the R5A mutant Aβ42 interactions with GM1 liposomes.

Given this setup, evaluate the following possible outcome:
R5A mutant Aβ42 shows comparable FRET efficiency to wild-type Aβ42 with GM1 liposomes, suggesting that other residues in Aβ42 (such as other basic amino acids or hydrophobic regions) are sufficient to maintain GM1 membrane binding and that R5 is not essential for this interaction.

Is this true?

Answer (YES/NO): NO